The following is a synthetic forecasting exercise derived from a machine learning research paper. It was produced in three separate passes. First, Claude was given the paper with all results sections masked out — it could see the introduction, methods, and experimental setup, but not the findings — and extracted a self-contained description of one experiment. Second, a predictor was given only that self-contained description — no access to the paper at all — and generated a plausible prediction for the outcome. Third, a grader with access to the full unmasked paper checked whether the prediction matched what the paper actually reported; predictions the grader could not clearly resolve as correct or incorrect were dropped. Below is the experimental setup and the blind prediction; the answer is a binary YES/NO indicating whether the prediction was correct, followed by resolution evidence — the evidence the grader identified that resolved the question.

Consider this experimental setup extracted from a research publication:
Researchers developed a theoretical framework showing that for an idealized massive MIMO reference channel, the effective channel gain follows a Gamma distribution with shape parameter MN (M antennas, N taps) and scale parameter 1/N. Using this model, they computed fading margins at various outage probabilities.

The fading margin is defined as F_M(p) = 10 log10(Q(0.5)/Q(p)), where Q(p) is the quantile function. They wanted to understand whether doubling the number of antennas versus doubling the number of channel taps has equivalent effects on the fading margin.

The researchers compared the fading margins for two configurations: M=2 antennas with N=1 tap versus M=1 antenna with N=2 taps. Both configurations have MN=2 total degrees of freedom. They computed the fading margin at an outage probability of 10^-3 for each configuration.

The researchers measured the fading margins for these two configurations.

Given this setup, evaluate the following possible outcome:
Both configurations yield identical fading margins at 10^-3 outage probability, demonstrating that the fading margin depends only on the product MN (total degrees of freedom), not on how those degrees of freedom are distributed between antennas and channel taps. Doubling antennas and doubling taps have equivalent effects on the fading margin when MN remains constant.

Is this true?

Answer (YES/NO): YES